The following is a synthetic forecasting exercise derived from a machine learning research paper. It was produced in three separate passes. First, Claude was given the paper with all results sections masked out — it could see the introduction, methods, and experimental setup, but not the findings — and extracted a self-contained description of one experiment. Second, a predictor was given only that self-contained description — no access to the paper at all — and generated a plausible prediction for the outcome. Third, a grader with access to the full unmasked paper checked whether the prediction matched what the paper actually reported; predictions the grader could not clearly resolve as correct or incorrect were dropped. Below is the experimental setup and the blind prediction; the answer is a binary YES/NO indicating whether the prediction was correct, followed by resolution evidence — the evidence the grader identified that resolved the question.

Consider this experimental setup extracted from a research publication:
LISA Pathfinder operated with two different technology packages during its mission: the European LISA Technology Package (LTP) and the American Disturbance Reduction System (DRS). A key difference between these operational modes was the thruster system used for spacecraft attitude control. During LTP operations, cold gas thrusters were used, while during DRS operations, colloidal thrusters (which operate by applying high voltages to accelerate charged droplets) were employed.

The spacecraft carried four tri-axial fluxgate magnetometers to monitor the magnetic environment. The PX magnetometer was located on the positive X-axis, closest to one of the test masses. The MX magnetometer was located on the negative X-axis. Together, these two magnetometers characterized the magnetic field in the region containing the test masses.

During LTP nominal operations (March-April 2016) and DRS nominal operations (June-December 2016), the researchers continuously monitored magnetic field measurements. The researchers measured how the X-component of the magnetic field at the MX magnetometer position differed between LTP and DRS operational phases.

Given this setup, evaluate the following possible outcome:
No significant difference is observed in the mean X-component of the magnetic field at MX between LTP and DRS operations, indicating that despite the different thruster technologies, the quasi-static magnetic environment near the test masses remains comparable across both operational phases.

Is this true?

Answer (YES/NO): NO